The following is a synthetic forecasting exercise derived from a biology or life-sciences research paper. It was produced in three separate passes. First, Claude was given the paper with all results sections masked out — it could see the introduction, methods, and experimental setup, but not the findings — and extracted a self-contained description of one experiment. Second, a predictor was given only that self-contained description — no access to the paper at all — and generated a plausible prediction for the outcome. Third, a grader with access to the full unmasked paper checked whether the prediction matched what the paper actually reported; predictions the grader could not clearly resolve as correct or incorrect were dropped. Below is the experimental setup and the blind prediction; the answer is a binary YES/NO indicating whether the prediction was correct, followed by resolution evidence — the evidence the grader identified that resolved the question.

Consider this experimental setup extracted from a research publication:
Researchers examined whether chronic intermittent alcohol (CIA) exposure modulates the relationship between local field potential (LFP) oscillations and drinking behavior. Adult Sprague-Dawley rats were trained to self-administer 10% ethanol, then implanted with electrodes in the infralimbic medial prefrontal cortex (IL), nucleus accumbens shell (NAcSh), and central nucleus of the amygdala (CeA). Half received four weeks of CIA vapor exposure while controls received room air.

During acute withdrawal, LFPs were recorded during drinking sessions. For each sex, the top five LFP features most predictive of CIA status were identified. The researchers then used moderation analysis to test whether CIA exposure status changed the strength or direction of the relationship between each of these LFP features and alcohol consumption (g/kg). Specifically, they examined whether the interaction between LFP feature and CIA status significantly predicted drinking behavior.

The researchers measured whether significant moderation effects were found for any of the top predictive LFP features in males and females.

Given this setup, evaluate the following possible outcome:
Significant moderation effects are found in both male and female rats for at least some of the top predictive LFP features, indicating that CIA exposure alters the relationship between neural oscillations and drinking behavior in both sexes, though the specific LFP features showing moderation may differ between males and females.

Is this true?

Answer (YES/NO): YES